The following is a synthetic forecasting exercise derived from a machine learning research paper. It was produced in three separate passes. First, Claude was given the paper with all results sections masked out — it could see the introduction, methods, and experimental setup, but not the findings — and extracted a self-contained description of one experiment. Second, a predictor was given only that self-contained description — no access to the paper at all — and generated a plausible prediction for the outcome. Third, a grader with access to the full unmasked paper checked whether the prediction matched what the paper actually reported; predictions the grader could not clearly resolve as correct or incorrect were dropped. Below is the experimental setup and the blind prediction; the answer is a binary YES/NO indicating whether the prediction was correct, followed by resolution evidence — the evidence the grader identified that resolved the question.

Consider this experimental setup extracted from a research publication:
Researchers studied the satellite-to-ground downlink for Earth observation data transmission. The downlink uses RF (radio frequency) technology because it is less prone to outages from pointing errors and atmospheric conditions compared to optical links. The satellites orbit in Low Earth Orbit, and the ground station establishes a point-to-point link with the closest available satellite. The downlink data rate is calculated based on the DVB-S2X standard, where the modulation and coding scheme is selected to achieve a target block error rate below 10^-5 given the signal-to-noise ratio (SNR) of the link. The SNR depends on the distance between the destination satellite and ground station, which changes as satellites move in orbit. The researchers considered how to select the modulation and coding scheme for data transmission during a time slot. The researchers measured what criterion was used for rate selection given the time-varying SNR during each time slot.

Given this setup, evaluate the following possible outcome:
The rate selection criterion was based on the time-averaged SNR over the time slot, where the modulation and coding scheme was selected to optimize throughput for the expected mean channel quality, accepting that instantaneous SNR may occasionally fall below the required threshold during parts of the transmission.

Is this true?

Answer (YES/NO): NO